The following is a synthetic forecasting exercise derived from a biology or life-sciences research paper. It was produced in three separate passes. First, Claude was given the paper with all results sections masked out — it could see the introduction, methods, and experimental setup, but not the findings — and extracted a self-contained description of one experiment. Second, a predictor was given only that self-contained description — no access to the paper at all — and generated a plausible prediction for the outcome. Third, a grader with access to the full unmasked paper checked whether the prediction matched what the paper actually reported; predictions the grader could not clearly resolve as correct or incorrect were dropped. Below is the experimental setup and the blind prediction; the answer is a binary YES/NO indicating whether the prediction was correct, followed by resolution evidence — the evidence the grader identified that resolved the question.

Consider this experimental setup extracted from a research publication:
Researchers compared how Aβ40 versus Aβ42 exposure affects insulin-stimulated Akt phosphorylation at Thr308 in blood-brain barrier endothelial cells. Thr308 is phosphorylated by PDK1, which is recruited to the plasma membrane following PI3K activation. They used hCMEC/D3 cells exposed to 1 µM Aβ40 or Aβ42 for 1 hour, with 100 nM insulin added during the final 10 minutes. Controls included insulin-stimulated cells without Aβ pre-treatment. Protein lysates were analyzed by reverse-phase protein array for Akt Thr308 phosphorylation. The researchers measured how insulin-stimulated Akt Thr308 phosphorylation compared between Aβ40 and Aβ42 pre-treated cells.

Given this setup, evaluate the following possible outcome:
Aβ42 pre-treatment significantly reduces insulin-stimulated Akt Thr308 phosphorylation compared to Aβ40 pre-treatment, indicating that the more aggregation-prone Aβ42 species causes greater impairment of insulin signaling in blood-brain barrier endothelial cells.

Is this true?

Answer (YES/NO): NO